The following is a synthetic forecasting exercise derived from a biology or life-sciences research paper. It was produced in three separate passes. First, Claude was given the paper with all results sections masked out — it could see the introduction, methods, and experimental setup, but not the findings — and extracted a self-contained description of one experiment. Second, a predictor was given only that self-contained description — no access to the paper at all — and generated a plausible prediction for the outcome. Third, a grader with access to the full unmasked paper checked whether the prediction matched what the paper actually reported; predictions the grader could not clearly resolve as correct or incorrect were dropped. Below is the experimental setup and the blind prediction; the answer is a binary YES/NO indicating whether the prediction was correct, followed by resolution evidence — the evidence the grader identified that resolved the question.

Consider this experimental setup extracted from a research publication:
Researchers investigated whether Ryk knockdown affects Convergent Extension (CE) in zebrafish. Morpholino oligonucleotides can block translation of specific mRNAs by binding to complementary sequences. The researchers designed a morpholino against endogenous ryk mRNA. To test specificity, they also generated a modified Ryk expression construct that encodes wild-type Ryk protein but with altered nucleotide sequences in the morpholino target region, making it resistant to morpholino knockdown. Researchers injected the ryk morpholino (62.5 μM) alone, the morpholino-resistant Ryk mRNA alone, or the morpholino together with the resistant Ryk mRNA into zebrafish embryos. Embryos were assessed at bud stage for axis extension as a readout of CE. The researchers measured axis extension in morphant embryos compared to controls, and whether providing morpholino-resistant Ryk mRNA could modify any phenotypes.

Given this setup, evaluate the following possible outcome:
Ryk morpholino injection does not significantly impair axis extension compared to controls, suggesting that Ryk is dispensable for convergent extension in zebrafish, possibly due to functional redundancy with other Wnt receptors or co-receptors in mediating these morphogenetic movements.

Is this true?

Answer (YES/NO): NO